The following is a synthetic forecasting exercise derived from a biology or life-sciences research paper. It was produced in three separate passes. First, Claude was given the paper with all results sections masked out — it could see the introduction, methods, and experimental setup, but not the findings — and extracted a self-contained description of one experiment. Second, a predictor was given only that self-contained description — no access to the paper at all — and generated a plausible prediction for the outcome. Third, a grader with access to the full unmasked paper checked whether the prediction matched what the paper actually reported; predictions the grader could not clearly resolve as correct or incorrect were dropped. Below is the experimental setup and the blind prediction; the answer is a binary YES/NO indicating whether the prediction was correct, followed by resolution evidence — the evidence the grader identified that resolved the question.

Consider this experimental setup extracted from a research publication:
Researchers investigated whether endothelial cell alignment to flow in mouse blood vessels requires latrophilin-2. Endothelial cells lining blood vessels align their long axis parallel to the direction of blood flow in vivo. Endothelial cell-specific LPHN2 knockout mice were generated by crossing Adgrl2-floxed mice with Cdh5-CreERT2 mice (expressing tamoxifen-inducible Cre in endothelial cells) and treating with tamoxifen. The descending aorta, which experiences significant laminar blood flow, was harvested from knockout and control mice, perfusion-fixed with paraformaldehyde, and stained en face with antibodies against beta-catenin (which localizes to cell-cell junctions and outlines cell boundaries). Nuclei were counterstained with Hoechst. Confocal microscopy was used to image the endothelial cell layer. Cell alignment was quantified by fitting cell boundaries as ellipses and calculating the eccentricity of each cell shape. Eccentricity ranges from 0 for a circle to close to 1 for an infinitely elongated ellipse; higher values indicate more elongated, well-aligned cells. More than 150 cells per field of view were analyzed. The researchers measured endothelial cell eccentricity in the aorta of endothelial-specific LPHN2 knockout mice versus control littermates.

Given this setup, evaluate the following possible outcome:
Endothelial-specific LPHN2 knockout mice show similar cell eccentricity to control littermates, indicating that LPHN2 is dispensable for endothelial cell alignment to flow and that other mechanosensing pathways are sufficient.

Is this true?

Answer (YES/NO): NO